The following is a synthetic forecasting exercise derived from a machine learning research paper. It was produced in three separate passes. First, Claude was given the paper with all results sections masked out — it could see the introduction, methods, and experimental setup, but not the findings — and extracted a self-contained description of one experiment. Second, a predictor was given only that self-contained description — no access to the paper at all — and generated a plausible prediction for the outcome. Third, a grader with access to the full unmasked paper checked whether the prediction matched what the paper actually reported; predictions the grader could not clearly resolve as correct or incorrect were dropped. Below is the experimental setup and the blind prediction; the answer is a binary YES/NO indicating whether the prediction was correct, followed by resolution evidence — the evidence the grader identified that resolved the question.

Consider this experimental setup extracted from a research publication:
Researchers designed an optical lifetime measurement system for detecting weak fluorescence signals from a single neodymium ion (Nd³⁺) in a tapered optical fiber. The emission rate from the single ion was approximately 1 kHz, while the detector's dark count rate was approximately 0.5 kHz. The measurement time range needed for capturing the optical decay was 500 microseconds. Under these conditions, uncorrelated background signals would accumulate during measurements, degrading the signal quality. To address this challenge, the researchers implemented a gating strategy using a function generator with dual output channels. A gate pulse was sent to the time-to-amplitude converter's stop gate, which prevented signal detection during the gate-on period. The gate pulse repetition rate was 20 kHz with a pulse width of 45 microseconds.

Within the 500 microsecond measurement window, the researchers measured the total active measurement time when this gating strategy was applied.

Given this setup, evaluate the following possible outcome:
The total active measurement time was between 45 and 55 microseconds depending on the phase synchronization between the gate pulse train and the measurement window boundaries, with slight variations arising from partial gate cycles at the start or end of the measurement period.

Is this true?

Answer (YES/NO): NO